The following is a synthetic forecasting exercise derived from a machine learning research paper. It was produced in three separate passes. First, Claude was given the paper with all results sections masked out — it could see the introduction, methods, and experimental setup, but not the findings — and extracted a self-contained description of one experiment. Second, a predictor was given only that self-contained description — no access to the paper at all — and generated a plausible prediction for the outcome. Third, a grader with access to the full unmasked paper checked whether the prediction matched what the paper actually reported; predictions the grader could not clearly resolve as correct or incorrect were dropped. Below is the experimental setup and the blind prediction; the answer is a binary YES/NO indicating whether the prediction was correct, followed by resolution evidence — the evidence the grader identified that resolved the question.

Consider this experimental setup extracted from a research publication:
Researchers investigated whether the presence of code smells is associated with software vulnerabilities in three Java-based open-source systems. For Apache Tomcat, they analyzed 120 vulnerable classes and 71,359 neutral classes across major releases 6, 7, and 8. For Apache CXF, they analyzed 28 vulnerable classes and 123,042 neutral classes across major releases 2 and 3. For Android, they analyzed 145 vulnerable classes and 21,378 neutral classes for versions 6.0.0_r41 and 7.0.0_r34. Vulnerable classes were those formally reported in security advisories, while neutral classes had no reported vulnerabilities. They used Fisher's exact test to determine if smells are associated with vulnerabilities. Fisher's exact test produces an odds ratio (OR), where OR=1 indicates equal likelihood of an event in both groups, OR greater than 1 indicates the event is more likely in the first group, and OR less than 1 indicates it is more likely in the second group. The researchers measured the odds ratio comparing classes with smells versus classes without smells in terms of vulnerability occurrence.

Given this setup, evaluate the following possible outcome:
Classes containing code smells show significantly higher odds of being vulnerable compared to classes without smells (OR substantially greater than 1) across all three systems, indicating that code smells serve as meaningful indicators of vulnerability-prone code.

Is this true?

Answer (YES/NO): NO